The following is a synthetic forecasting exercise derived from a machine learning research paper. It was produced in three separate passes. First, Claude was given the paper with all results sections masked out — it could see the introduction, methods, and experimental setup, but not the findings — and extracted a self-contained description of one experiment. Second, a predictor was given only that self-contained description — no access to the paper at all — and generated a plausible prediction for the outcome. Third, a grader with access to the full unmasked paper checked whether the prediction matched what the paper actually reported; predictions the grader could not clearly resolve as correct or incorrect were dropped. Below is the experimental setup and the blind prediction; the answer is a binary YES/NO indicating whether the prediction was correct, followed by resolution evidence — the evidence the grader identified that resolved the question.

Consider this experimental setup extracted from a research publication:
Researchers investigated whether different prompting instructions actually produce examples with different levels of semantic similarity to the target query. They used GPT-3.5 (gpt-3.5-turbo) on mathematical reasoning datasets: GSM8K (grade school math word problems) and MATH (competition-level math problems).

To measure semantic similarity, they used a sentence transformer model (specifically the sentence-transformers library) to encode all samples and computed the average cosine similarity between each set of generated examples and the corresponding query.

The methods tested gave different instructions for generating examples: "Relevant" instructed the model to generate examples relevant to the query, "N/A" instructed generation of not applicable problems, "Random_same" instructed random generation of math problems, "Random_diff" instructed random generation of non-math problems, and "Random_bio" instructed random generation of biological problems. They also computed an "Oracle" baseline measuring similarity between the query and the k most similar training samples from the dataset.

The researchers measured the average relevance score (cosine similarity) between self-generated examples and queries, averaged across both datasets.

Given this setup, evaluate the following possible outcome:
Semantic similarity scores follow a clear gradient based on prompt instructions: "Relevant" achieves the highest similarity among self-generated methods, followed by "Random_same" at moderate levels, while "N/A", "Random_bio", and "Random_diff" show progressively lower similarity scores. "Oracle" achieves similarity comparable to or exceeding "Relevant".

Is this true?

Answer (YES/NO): NO